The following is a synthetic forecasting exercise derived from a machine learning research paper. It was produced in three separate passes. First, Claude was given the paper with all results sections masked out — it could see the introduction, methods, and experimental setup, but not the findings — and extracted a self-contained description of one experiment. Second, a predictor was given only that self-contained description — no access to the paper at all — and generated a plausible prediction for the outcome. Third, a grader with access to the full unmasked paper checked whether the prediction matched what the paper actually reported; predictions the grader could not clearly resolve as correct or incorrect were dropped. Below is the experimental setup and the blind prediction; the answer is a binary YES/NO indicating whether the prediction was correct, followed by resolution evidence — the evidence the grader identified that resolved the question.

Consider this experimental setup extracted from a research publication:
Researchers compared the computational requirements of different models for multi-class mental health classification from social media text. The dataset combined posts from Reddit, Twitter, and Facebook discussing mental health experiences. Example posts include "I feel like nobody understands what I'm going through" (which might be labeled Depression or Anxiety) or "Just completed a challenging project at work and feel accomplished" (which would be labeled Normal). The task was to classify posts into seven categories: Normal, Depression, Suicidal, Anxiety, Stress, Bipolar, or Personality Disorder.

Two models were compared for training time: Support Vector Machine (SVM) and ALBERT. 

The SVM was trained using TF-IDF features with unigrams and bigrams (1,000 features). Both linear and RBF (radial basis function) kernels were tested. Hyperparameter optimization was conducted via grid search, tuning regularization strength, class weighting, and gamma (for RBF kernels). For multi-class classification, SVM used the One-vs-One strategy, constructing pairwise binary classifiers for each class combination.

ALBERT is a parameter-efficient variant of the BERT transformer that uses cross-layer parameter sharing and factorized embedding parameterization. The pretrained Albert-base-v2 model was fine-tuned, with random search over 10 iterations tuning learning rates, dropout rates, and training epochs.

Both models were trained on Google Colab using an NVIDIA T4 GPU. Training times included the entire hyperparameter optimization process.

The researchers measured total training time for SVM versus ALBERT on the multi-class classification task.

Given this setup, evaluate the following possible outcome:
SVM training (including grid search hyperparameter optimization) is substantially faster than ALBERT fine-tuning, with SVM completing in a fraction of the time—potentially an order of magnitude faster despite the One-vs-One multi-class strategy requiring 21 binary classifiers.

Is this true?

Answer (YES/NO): NO